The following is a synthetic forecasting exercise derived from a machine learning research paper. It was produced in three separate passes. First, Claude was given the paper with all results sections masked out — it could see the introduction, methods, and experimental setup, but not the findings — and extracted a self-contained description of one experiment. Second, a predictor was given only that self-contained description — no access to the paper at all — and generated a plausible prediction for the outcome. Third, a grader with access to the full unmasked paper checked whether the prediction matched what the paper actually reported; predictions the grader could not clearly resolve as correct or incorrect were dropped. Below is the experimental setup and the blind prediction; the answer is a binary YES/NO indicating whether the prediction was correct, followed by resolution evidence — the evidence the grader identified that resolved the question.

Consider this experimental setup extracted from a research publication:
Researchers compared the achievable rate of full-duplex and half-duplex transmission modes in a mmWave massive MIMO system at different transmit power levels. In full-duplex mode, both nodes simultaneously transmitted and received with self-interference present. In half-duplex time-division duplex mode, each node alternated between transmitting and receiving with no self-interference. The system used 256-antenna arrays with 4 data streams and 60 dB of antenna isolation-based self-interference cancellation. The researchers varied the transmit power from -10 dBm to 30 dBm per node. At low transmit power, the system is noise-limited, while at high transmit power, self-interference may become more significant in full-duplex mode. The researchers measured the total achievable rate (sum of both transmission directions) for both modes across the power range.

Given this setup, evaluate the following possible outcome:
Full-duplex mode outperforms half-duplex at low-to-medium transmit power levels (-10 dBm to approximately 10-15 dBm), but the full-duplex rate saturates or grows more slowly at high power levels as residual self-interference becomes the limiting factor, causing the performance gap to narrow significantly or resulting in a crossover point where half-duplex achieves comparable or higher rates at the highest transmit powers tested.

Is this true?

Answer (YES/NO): NO